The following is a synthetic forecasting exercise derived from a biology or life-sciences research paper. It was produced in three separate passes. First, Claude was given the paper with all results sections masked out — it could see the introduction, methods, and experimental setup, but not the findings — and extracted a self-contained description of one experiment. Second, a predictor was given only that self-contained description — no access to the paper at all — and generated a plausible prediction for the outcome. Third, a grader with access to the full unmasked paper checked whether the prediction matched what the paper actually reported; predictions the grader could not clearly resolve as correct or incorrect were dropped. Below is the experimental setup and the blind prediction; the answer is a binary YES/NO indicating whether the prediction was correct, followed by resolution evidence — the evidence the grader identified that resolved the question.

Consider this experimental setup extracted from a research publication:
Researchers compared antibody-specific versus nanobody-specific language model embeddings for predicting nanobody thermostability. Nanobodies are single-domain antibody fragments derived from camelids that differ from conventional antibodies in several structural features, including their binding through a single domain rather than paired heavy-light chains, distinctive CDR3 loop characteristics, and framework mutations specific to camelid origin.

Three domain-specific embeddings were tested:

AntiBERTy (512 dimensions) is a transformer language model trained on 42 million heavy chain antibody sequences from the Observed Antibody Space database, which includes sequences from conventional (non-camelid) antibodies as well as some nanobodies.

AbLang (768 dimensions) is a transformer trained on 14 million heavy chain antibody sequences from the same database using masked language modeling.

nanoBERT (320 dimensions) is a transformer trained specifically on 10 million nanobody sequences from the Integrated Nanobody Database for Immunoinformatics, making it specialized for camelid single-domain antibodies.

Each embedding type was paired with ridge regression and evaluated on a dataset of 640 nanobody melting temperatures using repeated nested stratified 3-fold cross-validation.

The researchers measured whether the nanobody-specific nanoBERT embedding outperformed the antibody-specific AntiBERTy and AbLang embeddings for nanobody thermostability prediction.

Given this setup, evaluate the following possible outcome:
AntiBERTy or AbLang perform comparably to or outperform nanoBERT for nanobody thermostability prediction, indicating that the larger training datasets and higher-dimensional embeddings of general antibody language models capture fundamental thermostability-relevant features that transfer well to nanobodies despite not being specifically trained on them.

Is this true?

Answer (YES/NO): YES